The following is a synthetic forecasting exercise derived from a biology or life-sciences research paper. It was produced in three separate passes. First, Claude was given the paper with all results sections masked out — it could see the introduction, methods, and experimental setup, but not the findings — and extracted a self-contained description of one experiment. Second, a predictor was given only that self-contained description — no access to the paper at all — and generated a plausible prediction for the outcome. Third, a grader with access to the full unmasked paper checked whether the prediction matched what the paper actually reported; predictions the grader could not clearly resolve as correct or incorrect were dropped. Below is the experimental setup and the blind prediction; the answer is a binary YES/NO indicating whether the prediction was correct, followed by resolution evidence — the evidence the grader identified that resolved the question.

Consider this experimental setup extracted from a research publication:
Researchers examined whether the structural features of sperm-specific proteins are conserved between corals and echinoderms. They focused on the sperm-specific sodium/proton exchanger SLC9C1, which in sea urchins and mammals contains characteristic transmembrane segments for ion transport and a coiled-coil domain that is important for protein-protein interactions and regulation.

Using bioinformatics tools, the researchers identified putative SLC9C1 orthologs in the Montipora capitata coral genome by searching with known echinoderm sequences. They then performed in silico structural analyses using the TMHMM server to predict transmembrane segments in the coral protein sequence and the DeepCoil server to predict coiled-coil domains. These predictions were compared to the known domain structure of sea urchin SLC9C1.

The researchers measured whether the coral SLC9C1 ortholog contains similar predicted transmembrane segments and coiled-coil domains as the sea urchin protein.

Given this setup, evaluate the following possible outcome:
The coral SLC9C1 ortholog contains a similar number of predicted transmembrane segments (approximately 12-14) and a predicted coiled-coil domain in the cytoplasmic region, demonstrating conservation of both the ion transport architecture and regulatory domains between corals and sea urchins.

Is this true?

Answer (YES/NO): NO